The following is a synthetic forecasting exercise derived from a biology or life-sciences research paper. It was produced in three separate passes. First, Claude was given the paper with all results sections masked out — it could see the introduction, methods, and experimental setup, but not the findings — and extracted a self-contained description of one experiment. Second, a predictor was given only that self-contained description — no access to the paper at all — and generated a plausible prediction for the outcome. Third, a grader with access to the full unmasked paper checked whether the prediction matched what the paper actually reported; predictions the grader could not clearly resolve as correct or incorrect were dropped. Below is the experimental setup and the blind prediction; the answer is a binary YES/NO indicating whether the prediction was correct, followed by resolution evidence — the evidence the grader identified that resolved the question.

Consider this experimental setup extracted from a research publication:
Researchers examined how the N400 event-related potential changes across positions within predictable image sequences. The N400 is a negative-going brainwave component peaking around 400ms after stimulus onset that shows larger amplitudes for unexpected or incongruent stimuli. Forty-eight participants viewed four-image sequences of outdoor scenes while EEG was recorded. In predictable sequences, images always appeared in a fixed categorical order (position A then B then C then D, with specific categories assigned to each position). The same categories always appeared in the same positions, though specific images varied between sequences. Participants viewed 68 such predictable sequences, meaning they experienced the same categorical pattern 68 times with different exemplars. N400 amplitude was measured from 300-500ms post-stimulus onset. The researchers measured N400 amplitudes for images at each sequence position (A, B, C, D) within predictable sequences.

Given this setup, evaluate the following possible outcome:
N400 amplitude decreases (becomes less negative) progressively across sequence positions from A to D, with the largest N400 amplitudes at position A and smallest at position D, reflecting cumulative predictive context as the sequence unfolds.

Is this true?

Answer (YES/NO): NO